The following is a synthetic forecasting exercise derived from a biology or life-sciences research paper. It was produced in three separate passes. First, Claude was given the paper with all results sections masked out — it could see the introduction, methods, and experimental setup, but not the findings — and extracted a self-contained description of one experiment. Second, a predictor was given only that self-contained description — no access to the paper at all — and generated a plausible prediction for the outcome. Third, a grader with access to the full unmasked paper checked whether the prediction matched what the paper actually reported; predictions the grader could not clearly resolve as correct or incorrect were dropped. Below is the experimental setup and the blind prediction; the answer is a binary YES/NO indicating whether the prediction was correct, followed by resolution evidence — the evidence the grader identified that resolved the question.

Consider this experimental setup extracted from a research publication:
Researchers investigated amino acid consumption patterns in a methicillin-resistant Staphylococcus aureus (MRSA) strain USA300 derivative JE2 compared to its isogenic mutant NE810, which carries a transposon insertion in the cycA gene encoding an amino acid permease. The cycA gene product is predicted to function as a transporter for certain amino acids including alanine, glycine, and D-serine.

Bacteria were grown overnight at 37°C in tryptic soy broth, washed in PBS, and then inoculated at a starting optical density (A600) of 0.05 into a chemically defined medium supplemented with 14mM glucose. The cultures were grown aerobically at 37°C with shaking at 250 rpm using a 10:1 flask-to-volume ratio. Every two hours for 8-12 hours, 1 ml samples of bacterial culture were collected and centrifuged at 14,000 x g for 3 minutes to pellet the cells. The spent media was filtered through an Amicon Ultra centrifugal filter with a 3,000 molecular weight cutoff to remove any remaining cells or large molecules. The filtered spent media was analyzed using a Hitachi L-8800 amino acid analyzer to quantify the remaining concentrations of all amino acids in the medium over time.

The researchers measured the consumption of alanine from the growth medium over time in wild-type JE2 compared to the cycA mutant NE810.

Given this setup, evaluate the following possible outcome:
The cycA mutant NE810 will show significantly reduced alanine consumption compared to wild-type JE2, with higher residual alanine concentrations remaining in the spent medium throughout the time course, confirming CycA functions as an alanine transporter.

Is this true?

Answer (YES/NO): YES